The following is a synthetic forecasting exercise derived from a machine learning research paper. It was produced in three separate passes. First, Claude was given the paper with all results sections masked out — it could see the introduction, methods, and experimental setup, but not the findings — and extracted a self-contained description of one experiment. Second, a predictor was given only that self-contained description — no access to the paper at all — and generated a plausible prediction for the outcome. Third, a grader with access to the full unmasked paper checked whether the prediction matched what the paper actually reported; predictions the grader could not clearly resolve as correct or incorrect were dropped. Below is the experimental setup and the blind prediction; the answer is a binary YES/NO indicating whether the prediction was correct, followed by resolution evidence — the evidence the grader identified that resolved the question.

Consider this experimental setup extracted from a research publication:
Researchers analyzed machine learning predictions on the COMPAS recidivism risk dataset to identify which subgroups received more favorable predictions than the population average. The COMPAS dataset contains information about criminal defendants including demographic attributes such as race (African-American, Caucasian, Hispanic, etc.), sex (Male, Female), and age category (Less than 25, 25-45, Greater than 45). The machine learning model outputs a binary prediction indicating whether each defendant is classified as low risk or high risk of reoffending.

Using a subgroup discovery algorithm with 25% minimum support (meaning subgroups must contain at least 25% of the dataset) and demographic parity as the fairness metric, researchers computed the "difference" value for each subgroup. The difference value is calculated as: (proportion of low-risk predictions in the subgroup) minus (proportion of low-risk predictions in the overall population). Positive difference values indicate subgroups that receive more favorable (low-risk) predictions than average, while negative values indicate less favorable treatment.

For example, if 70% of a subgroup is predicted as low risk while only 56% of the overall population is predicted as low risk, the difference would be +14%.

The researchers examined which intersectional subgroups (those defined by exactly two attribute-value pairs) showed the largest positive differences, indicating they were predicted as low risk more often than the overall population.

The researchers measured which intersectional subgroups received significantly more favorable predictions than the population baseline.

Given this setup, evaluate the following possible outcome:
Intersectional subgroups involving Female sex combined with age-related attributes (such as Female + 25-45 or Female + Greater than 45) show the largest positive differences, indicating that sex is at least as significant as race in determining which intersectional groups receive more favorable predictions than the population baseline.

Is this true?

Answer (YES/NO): NO